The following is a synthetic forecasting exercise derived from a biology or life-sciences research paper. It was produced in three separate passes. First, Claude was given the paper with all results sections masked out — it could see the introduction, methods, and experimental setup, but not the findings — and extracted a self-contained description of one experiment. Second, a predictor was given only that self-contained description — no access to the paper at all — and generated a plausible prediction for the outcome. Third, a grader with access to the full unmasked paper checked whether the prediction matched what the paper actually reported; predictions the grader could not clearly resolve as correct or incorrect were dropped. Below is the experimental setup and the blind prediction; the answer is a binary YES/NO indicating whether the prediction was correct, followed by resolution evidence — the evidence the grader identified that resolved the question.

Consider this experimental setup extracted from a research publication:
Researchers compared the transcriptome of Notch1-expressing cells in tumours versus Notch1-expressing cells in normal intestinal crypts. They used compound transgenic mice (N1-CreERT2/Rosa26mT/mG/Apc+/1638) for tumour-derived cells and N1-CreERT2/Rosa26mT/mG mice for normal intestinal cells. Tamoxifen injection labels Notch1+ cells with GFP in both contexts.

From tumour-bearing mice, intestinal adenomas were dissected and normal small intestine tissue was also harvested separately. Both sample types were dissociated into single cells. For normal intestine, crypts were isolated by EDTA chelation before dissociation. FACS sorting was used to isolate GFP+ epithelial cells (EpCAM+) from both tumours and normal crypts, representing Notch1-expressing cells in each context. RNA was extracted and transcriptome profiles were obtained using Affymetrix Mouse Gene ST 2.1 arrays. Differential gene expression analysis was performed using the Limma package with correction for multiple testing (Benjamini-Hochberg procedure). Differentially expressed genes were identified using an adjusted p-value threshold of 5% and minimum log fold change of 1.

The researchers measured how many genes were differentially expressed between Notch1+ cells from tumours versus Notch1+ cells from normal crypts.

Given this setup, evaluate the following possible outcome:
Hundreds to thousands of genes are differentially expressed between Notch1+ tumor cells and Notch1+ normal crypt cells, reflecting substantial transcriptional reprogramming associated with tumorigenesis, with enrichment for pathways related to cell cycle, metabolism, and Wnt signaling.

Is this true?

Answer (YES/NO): NO